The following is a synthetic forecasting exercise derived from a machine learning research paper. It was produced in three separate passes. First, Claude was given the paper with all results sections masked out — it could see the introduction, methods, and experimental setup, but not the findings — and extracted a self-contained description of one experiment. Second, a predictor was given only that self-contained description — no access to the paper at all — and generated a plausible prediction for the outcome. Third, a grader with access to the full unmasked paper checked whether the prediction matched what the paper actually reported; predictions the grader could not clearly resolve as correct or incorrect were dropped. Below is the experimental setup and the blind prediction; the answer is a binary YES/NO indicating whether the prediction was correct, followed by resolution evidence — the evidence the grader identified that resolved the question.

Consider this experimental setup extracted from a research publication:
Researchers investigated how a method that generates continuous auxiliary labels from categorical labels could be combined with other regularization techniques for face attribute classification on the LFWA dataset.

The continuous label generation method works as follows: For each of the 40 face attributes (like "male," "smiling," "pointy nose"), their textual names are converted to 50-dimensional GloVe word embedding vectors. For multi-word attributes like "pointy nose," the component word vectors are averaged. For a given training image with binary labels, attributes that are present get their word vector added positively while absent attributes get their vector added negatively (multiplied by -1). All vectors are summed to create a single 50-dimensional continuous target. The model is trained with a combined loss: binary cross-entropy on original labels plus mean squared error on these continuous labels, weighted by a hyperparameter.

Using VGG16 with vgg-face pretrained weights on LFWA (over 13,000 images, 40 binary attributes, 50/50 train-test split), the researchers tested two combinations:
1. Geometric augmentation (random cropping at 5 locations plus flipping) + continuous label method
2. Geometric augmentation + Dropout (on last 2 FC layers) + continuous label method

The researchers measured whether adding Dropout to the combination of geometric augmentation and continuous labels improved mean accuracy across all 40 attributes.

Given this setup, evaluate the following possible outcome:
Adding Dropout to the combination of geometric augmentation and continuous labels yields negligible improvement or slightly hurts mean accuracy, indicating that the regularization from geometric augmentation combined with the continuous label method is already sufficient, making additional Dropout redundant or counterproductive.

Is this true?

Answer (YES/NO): YES